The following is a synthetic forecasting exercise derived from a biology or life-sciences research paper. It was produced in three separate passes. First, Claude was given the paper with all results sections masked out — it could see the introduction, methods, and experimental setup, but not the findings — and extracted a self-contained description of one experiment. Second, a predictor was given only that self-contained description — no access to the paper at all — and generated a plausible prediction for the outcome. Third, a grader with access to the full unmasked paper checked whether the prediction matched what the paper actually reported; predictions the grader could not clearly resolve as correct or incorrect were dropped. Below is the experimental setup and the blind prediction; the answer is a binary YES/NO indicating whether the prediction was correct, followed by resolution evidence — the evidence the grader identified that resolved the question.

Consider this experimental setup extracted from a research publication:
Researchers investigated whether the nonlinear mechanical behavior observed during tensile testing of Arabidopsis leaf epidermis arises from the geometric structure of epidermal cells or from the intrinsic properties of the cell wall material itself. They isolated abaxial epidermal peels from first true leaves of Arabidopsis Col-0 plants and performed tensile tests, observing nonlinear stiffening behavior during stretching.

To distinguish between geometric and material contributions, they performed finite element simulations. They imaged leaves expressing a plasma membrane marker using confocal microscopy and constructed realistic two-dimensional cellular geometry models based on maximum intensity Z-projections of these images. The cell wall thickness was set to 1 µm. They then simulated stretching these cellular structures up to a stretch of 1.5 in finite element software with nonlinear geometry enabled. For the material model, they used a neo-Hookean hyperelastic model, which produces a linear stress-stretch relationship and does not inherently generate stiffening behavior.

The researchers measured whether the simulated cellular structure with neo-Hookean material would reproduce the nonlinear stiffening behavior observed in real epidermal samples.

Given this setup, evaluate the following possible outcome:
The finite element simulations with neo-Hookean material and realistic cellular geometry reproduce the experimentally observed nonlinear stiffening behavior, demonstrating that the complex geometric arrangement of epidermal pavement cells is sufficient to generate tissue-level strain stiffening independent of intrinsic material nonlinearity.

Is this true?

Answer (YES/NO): NO